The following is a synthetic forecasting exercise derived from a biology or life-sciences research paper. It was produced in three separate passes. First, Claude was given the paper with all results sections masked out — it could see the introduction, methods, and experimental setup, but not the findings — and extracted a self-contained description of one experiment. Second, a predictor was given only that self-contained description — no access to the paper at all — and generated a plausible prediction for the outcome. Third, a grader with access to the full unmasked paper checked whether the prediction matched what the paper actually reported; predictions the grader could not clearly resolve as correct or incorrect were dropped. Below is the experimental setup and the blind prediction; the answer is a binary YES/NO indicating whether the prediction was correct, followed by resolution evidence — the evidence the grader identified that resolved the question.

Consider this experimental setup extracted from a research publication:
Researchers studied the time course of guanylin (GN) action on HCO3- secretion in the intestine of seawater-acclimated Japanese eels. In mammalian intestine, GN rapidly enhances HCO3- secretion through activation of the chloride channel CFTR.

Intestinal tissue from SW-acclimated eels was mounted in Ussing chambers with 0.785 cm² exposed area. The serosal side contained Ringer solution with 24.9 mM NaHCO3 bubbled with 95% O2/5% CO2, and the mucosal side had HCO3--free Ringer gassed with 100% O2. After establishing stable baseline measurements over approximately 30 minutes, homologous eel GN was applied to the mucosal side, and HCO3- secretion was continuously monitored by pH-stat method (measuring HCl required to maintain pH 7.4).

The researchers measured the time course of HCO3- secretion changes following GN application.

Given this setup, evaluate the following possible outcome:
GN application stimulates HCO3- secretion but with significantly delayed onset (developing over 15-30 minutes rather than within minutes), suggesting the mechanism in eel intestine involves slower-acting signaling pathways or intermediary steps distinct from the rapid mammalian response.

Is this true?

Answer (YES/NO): YES